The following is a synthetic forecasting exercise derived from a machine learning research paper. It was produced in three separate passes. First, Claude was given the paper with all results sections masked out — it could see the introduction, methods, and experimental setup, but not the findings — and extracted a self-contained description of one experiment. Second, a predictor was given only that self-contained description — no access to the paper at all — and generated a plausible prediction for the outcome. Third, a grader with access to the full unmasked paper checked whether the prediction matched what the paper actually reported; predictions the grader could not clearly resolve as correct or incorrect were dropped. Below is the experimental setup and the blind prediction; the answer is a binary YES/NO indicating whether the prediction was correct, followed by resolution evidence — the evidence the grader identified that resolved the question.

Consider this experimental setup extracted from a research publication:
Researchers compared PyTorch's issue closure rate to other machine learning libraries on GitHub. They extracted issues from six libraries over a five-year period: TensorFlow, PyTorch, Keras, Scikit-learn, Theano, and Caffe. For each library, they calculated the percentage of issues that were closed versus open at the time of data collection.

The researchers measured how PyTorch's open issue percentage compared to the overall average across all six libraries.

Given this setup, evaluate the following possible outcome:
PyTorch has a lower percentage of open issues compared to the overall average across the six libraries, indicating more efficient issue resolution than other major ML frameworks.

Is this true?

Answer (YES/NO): NO